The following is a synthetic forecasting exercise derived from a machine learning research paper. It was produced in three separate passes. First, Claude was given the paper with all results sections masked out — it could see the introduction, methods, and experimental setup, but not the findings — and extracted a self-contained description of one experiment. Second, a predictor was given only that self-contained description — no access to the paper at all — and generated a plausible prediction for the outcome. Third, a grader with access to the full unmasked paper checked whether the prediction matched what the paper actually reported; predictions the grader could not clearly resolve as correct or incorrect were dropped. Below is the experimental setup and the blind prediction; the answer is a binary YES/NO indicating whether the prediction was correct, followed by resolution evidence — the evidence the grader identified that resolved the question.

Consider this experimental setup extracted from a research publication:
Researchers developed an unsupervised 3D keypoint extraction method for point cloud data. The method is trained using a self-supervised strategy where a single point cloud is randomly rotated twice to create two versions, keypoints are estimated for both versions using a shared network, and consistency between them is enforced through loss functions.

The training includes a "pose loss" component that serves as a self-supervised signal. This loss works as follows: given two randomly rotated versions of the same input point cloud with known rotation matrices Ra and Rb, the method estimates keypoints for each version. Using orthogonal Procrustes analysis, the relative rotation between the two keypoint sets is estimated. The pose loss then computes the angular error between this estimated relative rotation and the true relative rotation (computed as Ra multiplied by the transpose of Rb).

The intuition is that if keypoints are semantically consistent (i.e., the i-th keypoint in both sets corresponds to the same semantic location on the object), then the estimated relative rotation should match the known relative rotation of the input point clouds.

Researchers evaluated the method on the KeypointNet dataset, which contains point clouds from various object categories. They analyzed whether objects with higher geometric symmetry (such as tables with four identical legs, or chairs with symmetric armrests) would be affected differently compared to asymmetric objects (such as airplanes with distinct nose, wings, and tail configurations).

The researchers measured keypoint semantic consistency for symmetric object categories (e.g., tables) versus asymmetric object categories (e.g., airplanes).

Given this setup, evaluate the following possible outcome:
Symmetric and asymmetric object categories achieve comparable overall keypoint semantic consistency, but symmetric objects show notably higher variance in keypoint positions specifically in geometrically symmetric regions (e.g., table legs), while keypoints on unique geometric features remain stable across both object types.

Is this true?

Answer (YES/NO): NO